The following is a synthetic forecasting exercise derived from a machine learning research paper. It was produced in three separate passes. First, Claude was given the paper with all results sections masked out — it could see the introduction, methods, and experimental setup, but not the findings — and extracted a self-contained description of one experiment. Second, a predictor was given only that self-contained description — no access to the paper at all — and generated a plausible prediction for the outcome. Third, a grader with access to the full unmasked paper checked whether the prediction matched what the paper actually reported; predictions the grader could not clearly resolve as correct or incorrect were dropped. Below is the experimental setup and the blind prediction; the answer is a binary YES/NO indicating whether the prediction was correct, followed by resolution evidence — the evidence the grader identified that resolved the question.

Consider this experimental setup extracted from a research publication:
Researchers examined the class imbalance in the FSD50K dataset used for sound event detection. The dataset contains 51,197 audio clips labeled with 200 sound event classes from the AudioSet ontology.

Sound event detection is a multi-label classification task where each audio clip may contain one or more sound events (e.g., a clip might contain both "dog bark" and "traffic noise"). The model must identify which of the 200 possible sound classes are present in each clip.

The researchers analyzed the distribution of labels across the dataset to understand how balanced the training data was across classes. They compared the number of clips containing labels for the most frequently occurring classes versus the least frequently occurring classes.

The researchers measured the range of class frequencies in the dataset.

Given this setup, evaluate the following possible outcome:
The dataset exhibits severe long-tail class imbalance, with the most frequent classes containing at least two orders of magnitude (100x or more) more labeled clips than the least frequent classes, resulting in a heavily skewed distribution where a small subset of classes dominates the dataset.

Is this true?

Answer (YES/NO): NO